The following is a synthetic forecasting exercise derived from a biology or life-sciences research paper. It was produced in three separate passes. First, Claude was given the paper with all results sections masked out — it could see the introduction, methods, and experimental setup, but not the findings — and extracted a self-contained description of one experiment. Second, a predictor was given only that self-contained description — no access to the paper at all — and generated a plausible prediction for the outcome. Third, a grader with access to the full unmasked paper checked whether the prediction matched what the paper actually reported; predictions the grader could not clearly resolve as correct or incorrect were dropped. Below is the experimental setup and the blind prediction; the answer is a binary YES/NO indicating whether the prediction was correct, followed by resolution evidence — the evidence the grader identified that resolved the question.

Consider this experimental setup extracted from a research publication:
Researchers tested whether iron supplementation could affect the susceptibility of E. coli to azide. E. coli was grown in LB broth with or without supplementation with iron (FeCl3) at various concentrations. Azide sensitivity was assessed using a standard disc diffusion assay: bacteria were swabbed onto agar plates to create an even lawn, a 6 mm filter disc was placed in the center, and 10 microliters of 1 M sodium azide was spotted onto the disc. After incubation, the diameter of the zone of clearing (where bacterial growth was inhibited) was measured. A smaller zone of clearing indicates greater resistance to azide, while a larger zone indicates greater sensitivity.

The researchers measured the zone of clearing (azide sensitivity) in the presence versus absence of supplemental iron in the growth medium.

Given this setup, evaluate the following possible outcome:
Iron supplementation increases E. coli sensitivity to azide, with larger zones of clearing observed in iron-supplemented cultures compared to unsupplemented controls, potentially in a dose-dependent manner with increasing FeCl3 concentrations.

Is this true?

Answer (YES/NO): NO